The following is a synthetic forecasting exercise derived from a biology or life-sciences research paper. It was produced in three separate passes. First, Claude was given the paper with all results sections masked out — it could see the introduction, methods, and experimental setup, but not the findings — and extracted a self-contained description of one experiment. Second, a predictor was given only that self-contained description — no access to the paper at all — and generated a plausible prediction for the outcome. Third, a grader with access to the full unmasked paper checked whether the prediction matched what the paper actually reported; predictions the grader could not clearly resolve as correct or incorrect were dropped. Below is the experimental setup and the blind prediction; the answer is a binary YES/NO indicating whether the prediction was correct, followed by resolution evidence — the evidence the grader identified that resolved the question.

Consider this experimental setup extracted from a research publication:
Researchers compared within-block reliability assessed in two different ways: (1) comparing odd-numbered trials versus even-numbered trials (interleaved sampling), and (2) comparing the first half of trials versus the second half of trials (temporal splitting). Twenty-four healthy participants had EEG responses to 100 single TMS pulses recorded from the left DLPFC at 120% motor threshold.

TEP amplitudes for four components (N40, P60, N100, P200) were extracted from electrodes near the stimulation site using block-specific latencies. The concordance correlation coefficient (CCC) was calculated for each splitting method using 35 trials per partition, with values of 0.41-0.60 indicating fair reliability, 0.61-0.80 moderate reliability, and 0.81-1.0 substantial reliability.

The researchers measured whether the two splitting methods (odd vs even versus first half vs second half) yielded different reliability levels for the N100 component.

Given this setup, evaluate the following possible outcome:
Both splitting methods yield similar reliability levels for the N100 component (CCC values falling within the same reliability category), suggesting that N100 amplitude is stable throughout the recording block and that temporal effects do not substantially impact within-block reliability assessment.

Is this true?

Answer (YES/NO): NO